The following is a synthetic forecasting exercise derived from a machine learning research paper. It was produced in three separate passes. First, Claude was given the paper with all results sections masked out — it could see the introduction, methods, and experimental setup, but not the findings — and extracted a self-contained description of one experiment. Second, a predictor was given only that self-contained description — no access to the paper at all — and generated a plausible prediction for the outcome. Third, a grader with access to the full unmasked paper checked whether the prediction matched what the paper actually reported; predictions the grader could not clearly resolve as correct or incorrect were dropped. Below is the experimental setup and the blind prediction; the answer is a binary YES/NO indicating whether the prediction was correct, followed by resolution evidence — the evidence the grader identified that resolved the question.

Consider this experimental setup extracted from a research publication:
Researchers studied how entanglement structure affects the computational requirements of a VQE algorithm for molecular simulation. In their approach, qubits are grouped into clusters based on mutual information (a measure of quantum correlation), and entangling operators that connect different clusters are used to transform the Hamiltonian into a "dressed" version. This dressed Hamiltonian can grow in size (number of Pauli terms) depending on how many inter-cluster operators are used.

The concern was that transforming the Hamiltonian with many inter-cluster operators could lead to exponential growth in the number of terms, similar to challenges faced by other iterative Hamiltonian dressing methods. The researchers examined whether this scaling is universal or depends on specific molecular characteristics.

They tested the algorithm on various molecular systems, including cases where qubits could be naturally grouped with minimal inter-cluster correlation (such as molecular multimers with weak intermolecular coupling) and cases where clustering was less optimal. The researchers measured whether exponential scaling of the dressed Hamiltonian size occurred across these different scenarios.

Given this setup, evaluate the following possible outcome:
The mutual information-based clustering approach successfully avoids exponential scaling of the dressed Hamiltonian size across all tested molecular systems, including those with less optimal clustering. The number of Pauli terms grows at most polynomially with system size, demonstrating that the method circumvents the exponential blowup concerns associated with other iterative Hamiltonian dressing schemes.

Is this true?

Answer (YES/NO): NO